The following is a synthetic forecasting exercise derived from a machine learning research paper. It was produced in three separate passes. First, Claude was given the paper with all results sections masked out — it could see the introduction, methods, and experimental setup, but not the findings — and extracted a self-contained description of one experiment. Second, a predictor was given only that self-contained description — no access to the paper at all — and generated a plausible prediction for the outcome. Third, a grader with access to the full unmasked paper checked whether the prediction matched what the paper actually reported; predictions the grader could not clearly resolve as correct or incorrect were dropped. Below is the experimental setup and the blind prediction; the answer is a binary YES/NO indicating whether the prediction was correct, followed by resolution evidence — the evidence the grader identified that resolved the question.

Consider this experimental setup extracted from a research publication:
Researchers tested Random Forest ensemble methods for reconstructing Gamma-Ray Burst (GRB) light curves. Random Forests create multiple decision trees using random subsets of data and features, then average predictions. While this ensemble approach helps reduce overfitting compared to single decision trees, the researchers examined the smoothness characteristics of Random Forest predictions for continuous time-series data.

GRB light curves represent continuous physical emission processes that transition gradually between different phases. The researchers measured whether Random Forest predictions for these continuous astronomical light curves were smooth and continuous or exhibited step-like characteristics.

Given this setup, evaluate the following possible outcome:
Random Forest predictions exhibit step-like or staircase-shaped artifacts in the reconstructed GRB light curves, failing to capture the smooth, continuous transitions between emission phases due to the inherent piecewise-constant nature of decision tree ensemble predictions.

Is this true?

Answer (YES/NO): YES